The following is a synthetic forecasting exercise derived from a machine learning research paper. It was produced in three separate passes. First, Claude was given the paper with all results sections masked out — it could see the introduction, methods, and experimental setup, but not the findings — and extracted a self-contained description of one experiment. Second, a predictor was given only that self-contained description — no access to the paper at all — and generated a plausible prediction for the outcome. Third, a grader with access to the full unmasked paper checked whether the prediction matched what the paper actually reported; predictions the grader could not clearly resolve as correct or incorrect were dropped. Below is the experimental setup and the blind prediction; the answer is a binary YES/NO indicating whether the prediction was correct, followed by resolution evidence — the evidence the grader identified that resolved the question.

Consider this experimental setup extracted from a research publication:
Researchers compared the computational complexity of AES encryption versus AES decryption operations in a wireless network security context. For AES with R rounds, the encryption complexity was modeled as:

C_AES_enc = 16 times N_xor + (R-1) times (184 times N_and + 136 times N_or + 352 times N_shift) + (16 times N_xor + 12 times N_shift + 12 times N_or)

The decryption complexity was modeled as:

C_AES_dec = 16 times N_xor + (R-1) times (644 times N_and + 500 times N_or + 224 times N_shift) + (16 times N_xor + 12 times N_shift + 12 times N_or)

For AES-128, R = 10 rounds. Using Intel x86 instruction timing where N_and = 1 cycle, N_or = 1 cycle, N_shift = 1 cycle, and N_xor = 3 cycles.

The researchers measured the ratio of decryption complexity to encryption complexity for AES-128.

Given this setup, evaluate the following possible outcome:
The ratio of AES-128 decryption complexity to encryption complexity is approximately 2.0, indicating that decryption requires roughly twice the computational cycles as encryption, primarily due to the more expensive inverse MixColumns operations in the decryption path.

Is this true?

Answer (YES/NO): YES